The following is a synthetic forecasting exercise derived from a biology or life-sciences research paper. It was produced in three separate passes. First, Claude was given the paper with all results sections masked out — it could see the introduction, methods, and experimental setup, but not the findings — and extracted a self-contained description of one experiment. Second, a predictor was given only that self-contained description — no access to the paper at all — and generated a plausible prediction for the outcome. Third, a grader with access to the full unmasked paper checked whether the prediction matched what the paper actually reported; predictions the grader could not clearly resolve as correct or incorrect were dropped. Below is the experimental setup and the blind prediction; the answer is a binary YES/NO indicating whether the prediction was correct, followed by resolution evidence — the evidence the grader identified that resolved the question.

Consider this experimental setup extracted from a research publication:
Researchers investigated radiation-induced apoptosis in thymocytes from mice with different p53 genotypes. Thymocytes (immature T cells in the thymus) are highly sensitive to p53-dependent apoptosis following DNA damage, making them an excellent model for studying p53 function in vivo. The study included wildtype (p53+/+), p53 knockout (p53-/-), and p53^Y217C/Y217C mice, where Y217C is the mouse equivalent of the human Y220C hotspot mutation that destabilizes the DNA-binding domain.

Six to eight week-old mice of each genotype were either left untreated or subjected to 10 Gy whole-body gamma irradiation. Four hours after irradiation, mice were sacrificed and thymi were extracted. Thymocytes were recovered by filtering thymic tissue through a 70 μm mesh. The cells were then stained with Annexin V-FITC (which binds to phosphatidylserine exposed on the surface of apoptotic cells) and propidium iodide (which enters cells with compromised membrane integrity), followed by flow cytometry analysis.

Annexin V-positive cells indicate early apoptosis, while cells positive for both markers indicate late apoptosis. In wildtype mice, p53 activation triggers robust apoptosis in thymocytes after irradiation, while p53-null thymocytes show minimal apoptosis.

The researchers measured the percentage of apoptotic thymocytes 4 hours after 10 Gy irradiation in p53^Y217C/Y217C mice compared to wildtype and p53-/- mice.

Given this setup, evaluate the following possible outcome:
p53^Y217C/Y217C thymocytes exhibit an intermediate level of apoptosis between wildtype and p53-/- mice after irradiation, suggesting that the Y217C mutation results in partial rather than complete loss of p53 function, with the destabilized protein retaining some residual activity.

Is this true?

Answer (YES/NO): NO